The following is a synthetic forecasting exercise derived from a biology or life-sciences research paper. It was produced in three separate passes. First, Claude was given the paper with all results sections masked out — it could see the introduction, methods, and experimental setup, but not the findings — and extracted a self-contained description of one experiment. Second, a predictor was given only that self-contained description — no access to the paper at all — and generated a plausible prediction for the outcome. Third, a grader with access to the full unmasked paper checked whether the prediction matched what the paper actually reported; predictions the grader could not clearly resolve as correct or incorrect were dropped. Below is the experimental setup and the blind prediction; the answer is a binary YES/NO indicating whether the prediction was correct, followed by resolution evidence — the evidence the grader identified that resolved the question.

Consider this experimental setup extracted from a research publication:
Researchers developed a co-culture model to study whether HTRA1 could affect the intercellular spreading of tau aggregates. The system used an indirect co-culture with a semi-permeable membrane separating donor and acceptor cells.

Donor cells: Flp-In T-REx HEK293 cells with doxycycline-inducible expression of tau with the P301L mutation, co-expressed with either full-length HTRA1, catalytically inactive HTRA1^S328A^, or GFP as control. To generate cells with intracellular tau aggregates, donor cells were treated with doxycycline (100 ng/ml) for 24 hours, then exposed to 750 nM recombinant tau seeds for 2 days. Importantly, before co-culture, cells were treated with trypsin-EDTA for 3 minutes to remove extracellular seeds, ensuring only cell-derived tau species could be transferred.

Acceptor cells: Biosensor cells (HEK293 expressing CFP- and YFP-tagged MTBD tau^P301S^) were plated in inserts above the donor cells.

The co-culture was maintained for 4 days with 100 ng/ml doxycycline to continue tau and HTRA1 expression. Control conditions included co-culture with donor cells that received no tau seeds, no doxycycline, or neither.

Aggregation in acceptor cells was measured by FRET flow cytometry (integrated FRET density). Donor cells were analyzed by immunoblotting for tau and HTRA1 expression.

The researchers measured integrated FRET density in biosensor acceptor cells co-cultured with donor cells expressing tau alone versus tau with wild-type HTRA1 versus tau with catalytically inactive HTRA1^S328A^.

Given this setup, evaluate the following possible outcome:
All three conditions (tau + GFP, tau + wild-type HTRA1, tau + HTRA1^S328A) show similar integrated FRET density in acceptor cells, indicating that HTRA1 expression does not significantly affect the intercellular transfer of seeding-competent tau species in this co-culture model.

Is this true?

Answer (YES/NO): NO